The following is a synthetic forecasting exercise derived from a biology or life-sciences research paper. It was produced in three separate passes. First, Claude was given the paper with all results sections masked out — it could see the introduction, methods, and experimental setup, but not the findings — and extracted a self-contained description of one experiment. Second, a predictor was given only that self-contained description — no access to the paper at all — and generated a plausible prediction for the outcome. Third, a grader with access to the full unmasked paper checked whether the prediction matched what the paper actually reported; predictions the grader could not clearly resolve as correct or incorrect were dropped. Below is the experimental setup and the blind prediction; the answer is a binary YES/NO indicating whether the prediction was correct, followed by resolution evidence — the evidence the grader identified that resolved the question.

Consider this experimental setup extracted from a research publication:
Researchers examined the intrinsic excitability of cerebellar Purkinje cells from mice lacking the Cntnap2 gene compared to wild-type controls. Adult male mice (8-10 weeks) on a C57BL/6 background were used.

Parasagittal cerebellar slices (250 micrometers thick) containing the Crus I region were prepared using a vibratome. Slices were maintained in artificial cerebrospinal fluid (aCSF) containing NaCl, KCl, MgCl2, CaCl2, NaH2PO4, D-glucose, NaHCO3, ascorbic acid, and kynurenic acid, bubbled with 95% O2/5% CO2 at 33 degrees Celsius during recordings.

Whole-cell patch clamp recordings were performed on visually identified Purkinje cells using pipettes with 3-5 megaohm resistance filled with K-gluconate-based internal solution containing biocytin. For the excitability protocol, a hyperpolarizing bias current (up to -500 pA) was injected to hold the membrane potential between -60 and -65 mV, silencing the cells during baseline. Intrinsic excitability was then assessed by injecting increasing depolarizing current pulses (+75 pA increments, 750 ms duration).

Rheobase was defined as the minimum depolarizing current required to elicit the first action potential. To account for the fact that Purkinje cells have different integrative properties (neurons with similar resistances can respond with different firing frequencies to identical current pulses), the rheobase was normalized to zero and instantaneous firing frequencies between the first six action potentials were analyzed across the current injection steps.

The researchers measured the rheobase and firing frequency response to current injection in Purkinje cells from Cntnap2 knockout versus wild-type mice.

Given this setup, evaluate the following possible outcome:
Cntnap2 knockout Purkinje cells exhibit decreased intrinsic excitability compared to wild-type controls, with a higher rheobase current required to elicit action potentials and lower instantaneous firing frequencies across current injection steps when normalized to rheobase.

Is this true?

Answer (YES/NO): NO